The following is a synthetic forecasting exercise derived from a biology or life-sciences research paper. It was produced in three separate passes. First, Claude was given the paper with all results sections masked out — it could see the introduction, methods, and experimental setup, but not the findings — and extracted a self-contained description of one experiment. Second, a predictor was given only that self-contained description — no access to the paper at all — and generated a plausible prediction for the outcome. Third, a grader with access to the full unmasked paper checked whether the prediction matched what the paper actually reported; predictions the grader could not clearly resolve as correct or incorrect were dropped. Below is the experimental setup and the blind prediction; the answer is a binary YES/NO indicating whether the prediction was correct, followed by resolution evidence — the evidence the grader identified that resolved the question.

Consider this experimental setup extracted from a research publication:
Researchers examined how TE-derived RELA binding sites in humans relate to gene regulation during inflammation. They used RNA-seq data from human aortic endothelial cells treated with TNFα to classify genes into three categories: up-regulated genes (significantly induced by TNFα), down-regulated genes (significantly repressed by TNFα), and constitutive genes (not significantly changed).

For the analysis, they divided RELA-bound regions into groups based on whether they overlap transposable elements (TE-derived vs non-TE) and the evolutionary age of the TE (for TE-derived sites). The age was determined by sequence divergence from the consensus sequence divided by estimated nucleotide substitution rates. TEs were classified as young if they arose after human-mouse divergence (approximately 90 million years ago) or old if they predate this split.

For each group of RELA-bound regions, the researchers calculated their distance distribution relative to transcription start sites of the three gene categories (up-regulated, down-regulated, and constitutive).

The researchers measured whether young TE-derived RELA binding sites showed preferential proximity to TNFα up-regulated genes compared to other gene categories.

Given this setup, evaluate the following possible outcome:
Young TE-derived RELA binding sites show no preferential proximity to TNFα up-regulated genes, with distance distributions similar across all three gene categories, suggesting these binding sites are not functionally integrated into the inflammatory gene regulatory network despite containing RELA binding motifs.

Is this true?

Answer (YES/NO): YES